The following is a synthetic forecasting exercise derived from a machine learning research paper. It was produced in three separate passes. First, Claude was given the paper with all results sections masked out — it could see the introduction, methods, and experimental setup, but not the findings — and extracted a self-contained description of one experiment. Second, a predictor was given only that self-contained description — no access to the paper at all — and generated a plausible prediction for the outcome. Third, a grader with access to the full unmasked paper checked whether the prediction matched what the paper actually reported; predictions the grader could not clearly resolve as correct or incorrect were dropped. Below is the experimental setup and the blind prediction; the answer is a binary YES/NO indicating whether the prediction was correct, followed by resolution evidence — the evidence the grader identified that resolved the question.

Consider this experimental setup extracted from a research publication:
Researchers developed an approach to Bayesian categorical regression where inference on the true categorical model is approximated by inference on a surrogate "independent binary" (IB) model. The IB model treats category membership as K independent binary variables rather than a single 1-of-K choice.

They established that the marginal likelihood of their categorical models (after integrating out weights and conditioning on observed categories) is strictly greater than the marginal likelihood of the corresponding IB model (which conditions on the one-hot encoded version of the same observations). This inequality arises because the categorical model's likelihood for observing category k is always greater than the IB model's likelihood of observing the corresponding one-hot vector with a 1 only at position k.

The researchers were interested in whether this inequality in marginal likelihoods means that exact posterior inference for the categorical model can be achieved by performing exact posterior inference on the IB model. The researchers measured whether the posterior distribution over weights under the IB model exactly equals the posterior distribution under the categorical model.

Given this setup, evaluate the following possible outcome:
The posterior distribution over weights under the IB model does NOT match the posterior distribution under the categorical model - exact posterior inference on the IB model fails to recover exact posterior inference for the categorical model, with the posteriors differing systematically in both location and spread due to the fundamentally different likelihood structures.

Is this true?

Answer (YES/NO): NO